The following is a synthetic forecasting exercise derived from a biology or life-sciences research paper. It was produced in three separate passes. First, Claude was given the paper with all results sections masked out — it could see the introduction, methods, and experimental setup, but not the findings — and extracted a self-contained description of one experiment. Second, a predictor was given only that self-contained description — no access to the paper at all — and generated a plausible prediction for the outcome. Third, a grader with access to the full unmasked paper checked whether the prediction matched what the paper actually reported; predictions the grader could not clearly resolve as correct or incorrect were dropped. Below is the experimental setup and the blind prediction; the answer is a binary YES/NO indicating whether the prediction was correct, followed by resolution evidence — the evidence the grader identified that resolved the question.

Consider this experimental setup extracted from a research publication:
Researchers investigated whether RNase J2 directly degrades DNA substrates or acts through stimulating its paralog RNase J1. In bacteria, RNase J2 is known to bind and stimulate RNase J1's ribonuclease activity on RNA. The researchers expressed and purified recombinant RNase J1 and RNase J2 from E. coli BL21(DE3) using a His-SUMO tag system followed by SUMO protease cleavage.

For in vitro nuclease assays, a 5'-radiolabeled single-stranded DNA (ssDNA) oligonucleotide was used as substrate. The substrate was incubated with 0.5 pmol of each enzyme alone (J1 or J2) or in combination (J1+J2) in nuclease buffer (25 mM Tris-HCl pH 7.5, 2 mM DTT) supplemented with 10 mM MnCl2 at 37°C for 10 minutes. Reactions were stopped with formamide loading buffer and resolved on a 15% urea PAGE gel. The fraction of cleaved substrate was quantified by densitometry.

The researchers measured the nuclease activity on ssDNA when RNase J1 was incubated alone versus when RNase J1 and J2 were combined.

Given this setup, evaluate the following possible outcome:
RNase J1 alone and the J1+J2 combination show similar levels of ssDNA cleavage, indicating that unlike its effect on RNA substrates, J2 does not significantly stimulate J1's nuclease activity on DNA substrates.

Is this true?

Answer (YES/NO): NO